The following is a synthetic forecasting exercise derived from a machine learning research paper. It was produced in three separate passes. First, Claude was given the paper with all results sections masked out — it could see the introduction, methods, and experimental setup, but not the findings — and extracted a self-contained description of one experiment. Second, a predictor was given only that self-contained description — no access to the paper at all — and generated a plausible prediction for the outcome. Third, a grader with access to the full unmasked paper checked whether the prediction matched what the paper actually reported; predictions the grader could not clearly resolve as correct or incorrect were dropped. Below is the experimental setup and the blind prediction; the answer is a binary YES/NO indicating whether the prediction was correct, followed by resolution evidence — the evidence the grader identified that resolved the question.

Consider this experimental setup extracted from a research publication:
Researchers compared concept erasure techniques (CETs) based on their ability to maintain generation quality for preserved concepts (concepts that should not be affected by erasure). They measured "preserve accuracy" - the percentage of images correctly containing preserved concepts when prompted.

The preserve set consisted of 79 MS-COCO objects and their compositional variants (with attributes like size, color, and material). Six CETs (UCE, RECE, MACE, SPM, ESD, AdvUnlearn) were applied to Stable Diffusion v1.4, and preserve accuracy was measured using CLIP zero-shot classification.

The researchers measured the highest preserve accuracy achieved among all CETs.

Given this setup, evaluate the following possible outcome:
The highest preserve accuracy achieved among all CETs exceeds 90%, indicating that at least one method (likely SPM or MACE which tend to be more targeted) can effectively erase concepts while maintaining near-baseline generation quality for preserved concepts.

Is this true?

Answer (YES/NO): NO